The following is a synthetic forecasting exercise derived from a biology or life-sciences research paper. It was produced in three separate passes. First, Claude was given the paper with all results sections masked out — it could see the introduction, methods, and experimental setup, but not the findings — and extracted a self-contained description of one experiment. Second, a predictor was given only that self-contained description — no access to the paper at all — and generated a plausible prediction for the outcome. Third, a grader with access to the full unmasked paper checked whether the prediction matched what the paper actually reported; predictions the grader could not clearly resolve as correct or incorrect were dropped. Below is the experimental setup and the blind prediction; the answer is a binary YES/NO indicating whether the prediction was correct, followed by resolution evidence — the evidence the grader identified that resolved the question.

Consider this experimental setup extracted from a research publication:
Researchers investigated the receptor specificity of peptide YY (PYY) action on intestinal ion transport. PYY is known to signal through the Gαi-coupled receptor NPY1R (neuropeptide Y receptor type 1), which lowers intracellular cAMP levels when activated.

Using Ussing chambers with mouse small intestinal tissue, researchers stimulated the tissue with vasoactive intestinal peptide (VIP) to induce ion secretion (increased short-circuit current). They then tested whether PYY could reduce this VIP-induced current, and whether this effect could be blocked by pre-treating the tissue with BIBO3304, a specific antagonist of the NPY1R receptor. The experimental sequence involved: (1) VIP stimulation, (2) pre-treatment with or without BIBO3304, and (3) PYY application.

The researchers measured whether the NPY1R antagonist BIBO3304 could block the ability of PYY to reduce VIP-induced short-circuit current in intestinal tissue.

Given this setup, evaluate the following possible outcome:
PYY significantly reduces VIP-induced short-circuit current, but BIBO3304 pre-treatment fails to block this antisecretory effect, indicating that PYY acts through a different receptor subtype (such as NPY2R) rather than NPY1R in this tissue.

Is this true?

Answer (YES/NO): NO